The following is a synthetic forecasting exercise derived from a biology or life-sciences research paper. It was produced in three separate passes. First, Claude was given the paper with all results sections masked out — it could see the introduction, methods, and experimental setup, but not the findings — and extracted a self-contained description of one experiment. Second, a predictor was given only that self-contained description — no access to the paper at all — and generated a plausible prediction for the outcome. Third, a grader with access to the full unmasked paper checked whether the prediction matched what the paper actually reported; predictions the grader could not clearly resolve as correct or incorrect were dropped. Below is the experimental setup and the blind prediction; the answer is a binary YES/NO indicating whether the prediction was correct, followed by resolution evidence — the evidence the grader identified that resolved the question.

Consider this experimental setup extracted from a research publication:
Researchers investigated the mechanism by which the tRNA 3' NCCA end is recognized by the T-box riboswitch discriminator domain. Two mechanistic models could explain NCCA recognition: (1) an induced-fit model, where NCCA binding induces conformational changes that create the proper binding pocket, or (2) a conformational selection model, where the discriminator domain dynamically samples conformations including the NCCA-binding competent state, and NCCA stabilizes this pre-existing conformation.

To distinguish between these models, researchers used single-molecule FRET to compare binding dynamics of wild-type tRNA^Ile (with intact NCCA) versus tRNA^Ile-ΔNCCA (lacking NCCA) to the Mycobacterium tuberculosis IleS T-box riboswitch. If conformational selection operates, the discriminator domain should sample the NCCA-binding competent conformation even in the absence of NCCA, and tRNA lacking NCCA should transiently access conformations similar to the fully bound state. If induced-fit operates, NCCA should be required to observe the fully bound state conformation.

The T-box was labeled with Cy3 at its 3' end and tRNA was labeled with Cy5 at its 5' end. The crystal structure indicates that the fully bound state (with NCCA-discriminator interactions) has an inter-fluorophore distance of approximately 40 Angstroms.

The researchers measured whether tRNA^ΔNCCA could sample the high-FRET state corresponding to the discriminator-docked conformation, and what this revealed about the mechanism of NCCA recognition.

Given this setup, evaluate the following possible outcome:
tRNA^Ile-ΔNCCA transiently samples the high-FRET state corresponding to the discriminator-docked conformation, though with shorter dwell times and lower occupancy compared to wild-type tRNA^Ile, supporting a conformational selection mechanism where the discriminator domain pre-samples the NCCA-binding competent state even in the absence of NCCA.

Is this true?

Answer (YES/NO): YES